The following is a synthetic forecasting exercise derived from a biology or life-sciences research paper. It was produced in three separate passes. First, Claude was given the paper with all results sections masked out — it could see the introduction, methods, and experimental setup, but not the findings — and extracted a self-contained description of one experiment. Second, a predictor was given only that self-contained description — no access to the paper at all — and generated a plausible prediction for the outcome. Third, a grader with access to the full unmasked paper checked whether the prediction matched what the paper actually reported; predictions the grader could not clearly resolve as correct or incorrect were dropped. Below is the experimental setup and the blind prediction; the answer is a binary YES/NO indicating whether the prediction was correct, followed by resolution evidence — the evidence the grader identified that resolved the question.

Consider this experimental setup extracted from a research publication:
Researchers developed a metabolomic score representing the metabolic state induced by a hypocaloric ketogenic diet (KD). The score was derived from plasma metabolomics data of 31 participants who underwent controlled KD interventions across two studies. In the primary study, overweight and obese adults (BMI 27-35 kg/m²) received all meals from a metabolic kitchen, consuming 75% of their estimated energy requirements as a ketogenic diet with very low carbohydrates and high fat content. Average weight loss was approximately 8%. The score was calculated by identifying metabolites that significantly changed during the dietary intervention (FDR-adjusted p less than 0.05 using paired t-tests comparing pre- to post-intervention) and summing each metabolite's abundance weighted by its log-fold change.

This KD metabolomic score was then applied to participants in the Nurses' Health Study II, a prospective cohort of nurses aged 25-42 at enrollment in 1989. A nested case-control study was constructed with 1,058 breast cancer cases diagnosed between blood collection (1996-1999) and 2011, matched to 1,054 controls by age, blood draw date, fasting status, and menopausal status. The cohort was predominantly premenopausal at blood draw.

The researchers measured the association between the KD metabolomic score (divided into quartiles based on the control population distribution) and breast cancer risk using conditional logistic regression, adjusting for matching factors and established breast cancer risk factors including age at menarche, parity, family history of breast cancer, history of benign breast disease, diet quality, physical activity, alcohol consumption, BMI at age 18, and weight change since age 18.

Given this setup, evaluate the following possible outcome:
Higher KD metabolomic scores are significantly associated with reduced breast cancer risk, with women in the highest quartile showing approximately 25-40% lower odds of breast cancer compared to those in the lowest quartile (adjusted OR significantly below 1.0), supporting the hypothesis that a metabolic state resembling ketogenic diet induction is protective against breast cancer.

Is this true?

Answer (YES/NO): NO